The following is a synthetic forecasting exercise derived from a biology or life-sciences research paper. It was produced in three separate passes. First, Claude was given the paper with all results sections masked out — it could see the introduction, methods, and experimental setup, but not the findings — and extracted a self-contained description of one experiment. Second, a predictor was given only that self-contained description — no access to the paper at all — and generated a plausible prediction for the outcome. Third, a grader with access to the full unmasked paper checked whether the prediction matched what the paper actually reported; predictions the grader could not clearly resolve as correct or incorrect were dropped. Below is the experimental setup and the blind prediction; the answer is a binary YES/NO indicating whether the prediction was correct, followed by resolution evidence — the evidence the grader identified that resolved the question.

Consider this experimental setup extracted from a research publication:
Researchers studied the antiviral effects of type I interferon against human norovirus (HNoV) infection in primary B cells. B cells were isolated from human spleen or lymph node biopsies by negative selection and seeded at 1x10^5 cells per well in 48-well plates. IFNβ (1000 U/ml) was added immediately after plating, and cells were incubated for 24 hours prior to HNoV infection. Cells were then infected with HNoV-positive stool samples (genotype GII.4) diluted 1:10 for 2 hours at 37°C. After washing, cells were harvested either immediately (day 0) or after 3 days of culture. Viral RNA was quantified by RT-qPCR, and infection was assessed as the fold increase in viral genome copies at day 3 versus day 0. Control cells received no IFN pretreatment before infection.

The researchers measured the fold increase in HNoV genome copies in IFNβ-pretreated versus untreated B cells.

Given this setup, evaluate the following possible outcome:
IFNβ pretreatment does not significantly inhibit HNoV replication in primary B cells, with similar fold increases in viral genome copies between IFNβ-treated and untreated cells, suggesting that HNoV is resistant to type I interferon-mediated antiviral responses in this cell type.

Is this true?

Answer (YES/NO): NO